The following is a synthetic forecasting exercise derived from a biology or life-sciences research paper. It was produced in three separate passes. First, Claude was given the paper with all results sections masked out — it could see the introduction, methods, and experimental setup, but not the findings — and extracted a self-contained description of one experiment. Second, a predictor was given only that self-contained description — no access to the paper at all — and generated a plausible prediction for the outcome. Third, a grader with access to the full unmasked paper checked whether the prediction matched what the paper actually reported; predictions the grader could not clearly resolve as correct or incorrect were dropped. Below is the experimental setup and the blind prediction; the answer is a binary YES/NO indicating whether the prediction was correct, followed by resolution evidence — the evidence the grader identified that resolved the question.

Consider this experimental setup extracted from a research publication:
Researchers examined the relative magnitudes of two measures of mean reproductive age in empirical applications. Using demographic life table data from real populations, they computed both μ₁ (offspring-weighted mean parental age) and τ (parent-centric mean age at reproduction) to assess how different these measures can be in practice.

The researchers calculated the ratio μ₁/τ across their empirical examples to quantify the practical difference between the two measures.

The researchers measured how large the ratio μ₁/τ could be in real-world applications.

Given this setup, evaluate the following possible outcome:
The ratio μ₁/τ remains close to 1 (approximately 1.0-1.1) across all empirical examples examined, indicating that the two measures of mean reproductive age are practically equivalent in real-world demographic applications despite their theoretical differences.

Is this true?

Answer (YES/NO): NO